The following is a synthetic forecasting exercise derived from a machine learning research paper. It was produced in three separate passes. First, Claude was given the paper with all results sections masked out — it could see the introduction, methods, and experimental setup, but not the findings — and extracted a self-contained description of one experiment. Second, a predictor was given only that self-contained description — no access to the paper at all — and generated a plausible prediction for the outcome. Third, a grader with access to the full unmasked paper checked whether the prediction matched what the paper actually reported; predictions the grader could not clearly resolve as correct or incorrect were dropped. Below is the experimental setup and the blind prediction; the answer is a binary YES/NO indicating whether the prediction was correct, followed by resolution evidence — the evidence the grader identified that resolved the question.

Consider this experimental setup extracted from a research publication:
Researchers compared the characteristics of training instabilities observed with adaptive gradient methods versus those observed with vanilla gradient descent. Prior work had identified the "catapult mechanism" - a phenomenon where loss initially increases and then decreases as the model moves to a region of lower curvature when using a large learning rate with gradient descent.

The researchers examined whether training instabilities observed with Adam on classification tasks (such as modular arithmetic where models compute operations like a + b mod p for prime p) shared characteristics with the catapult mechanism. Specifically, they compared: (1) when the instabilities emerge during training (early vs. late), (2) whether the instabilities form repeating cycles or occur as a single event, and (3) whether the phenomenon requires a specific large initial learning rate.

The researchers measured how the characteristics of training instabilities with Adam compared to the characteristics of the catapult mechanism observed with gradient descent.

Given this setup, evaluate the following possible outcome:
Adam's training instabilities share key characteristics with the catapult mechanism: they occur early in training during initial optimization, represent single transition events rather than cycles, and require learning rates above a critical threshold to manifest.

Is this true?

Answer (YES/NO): NO